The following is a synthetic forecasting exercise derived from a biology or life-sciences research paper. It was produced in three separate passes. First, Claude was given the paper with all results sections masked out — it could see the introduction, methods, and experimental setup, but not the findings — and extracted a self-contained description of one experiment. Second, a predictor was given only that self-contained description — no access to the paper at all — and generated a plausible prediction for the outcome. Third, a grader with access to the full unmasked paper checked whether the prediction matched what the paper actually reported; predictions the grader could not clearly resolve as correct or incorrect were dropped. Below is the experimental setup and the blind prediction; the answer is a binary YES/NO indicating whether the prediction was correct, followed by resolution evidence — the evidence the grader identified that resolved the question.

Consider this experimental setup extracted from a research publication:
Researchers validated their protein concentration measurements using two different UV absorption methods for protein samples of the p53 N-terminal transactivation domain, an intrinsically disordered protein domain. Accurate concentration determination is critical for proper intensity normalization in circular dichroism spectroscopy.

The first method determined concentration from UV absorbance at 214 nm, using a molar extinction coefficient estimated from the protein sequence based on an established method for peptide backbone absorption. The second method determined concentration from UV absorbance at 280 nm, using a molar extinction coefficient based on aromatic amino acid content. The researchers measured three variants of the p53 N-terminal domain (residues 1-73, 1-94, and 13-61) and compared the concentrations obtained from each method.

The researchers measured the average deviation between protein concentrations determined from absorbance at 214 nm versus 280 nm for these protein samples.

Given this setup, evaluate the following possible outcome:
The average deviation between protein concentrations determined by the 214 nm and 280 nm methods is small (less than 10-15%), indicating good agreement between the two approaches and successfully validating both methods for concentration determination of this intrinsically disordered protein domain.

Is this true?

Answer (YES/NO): YES